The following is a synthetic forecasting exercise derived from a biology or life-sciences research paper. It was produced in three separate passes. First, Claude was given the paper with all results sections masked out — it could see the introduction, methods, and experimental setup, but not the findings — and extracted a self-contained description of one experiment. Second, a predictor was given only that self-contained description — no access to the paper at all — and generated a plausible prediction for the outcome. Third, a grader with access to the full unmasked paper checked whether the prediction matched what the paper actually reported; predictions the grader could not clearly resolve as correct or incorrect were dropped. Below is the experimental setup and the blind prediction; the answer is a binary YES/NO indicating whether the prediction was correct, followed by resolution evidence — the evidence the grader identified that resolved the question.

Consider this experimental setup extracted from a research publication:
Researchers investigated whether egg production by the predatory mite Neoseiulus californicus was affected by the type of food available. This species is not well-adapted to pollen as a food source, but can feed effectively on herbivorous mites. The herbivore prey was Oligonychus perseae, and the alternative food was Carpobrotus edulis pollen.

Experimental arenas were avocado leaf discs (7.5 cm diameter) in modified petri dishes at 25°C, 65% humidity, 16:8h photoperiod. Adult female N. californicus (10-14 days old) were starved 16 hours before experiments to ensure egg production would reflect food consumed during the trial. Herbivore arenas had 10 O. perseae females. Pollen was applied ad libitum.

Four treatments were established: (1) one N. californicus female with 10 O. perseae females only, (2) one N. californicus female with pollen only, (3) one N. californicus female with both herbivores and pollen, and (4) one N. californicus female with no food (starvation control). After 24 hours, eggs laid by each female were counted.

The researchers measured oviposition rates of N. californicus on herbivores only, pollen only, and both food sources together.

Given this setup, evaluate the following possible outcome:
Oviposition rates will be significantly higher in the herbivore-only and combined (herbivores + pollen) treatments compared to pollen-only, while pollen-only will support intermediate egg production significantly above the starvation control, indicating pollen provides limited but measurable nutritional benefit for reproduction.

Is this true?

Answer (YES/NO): NO